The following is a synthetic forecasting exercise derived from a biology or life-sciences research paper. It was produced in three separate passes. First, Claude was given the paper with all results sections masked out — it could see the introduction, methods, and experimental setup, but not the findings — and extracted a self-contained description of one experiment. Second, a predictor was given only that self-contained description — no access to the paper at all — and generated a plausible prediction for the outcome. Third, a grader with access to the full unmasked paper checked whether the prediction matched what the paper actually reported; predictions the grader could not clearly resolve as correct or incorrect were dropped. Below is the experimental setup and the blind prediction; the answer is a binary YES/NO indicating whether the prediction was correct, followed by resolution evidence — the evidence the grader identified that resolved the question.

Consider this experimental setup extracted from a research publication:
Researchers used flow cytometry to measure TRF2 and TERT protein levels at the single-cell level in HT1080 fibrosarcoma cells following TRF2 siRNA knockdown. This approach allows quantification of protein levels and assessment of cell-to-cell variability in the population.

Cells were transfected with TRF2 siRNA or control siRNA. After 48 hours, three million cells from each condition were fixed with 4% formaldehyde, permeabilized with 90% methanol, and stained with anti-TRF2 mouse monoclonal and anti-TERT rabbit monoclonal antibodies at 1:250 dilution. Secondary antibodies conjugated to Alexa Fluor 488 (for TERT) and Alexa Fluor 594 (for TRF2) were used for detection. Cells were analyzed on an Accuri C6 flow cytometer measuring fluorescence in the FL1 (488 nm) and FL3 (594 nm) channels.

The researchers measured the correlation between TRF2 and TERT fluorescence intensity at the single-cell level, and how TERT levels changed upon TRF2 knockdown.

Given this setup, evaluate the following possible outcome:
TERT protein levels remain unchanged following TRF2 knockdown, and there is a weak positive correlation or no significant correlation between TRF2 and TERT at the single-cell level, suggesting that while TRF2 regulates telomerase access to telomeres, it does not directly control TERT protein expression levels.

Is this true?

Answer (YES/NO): NO